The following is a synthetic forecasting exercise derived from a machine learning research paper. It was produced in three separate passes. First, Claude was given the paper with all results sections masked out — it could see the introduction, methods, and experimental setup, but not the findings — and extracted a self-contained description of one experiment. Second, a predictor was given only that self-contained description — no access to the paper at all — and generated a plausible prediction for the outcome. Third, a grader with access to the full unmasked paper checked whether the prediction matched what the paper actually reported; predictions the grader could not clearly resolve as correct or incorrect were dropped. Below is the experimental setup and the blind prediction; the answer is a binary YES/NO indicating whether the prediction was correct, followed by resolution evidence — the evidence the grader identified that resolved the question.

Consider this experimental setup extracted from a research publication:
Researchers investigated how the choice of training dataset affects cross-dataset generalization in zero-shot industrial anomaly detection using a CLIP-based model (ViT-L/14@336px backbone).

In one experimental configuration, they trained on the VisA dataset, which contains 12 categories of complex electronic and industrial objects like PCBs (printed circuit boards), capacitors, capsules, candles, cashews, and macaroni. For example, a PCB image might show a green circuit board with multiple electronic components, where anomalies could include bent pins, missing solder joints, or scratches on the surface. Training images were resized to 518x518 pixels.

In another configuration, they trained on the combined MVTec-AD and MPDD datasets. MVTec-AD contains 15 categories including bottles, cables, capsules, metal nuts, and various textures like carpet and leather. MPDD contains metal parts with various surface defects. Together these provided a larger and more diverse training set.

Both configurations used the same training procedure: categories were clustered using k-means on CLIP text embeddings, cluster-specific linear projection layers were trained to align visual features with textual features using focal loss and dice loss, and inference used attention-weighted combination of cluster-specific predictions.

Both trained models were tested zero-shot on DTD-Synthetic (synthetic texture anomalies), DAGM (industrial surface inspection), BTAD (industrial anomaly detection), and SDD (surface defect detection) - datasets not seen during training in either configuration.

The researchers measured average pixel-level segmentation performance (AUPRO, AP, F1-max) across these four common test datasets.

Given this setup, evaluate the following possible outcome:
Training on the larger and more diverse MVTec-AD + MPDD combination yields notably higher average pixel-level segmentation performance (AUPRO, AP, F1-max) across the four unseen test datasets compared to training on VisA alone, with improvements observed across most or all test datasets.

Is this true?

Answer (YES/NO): YES